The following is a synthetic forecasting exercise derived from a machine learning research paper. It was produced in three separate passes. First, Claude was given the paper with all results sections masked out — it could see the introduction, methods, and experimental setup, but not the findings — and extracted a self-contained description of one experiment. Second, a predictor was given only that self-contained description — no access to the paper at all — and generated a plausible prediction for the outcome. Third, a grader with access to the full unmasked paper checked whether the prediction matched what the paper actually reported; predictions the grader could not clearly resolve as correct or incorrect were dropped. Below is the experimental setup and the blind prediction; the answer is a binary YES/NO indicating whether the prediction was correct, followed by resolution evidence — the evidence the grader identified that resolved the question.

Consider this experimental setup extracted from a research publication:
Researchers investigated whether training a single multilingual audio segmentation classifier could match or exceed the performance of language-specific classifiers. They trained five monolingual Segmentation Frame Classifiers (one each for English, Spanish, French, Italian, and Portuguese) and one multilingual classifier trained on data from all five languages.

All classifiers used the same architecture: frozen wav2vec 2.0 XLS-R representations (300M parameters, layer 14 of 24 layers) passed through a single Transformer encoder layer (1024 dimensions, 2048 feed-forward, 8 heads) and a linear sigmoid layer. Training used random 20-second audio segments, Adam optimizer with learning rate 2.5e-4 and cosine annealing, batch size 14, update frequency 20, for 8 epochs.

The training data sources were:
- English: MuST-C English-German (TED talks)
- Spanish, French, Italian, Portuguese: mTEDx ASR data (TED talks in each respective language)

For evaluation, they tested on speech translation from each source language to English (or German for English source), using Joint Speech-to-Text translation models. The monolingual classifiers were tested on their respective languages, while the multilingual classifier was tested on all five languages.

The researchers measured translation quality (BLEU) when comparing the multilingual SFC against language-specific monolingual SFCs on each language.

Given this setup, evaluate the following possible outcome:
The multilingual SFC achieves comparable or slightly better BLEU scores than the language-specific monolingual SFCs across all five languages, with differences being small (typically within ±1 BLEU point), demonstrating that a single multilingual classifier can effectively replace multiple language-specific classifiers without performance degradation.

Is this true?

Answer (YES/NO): YES